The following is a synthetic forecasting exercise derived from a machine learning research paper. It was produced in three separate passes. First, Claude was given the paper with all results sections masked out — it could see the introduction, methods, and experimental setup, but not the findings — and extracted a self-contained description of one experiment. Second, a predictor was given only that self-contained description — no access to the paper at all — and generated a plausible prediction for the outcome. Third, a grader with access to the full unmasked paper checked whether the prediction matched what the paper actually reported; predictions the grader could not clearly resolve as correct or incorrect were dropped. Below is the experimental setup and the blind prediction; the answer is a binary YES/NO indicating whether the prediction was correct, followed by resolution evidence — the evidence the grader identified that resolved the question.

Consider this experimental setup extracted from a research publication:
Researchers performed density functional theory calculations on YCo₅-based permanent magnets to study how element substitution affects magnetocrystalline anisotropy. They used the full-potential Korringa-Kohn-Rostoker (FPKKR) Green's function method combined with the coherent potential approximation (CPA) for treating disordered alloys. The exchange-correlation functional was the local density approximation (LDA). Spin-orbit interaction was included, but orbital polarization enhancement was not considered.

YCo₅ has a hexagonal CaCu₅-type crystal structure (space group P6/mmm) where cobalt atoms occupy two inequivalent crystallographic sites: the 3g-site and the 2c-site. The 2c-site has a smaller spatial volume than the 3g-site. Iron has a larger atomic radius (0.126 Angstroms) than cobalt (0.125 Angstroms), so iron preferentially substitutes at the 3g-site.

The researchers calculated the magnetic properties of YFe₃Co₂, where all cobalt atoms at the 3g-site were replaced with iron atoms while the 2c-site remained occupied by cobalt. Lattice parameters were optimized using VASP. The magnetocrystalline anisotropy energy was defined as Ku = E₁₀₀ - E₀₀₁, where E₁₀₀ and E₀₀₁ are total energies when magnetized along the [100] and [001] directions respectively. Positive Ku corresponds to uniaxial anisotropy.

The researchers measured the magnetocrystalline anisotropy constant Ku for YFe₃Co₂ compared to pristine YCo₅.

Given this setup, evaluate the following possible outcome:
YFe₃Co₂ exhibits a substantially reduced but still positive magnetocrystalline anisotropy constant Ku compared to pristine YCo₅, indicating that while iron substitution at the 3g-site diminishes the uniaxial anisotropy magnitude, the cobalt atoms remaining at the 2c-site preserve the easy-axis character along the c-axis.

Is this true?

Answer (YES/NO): NO